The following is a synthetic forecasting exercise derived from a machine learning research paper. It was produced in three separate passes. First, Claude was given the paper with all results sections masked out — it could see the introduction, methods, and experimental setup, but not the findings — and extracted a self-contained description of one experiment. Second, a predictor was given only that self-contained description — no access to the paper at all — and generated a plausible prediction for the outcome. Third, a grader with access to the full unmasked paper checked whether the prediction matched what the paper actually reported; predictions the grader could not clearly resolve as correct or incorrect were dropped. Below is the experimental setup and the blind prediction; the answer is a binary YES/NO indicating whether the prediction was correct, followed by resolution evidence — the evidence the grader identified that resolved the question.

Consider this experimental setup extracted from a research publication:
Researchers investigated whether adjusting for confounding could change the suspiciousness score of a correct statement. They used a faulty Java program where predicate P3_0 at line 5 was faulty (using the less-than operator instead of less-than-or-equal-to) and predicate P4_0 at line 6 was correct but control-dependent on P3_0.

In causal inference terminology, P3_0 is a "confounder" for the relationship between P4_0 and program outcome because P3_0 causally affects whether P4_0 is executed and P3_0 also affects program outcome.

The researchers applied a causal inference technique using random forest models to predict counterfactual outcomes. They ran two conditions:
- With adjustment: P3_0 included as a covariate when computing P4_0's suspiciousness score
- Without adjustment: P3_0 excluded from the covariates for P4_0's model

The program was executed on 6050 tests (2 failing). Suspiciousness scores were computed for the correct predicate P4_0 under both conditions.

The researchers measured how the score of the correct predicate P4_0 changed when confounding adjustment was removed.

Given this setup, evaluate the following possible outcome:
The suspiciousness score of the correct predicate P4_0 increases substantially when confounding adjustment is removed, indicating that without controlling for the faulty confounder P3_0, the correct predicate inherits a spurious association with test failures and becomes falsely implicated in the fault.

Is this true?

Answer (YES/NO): YES